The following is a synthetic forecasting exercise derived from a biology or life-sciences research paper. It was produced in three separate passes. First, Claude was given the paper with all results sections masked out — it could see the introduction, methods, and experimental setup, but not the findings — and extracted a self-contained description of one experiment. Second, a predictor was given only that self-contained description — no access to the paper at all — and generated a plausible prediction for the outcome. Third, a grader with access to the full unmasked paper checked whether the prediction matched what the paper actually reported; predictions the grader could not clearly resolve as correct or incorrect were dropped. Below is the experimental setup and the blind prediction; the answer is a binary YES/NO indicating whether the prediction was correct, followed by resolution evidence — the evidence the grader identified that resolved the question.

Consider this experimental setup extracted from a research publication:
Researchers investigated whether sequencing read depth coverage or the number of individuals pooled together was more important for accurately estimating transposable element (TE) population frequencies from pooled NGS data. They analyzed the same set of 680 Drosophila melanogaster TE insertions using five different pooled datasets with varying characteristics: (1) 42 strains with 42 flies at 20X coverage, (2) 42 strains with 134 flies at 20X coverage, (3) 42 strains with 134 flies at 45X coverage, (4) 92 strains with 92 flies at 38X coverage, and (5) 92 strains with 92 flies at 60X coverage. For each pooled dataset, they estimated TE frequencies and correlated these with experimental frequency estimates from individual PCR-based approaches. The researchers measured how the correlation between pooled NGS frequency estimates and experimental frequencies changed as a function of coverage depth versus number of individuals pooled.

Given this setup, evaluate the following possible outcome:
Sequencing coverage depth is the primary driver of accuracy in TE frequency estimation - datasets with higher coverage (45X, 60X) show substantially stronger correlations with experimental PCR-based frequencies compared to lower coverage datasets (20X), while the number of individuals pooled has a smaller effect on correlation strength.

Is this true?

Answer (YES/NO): YES